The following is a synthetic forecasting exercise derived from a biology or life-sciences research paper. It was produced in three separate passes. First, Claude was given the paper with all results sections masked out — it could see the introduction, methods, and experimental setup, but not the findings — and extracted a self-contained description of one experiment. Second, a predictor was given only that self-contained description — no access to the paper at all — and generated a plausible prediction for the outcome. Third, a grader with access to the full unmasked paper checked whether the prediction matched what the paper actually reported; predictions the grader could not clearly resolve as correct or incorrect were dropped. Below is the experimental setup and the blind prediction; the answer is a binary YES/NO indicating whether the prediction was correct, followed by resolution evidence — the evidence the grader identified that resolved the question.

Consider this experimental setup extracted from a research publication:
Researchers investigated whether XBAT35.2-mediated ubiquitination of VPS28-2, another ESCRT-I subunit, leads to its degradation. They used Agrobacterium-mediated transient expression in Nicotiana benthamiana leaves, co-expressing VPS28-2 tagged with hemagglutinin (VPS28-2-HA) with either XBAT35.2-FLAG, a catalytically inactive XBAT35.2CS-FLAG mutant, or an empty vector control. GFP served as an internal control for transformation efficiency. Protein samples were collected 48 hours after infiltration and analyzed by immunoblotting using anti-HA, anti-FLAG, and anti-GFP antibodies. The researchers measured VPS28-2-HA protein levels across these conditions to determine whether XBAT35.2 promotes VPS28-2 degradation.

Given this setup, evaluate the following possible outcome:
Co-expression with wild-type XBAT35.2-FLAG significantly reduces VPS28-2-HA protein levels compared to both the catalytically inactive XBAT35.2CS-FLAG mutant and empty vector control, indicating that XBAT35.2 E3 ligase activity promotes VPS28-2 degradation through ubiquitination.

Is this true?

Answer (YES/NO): NO